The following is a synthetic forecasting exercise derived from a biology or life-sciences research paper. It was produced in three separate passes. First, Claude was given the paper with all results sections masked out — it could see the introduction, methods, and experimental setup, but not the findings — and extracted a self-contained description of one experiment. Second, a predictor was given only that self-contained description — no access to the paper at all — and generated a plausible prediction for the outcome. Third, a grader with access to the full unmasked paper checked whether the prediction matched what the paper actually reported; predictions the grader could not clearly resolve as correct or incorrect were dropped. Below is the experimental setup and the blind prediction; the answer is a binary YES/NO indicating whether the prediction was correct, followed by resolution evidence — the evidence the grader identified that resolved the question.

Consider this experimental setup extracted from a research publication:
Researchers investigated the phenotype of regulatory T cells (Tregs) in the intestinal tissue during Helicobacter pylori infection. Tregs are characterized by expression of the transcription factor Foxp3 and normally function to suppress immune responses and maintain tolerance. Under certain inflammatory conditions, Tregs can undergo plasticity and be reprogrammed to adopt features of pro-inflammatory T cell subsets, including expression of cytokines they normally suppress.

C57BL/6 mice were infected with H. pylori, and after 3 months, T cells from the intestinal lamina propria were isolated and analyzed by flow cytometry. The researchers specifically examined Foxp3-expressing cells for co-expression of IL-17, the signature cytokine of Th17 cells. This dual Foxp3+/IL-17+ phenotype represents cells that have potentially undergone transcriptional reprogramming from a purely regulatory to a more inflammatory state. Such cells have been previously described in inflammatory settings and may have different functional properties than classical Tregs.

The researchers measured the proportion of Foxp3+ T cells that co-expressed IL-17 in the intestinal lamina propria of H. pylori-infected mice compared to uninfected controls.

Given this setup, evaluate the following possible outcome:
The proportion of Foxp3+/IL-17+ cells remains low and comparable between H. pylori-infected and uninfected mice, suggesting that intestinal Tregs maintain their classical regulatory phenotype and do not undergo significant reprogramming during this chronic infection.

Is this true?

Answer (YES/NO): NO